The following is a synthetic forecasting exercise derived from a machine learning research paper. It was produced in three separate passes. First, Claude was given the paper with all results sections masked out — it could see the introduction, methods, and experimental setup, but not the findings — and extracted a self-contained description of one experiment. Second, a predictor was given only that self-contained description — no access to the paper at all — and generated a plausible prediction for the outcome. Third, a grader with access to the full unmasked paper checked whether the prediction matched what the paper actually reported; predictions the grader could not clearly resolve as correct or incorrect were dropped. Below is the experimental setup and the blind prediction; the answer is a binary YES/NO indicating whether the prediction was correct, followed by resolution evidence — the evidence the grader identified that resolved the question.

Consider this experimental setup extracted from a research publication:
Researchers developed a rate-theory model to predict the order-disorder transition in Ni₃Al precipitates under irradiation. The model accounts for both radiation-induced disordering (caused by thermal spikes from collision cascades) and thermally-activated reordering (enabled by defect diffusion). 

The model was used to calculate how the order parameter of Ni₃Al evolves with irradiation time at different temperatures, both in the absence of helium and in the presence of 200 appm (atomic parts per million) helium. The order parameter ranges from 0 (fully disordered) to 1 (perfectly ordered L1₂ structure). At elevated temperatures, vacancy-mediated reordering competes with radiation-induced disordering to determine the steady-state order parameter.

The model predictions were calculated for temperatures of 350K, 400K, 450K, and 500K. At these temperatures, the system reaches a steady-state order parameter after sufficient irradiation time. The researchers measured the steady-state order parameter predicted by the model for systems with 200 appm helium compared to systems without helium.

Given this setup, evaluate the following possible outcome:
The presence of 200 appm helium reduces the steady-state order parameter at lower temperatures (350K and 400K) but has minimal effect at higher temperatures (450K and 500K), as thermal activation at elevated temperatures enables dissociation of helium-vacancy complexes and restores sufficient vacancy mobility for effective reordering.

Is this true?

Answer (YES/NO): NO